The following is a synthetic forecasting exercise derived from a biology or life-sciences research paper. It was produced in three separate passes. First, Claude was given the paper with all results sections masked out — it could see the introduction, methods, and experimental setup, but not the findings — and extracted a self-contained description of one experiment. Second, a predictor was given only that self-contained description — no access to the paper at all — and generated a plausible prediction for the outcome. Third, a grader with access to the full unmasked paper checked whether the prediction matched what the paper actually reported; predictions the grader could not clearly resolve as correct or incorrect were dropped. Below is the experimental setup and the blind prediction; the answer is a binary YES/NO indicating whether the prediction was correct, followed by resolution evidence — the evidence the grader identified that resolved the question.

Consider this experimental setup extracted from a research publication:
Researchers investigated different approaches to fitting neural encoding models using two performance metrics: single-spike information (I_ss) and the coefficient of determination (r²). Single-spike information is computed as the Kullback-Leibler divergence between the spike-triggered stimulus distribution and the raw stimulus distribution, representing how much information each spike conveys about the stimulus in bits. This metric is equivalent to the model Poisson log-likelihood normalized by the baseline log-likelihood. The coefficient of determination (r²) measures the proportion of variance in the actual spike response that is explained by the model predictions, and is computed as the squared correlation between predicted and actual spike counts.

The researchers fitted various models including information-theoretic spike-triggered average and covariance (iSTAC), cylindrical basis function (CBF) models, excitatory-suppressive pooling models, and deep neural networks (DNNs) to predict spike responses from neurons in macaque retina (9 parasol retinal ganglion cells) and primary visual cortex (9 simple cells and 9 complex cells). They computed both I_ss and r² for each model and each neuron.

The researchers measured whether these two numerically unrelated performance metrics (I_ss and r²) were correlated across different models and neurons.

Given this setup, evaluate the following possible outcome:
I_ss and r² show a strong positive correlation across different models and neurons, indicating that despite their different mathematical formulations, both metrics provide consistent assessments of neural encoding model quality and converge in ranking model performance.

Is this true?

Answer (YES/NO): YES